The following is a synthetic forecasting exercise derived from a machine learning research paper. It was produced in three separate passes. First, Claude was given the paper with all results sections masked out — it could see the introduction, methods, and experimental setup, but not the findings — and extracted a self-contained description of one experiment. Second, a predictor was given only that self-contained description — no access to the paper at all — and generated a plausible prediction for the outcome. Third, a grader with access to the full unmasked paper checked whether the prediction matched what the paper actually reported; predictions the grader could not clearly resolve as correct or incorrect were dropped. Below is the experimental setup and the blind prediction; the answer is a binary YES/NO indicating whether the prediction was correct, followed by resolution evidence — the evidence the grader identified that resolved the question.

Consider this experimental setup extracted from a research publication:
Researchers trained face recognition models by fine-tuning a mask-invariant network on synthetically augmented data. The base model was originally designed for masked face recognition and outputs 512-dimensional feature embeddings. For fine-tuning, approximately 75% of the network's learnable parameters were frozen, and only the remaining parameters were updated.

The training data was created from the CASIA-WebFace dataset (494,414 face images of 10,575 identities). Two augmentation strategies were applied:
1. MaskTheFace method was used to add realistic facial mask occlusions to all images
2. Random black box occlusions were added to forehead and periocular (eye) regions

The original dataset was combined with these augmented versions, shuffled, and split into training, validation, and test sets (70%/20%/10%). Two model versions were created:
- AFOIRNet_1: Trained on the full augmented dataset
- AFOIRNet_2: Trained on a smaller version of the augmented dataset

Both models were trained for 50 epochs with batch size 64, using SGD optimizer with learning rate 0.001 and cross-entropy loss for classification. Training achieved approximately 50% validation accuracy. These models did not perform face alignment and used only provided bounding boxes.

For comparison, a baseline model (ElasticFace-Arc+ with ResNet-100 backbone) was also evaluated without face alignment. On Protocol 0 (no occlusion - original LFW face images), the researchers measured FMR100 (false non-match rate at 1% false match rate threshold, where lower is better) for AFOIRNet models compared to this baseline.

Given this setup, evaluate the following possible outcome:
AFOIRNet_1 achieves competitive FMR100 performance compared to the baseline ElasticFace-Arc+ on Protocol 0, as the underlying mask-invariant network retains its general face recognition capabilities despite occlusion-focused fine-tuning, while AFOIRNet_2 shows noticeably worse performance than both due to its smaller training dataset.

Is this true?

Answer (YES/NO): NO